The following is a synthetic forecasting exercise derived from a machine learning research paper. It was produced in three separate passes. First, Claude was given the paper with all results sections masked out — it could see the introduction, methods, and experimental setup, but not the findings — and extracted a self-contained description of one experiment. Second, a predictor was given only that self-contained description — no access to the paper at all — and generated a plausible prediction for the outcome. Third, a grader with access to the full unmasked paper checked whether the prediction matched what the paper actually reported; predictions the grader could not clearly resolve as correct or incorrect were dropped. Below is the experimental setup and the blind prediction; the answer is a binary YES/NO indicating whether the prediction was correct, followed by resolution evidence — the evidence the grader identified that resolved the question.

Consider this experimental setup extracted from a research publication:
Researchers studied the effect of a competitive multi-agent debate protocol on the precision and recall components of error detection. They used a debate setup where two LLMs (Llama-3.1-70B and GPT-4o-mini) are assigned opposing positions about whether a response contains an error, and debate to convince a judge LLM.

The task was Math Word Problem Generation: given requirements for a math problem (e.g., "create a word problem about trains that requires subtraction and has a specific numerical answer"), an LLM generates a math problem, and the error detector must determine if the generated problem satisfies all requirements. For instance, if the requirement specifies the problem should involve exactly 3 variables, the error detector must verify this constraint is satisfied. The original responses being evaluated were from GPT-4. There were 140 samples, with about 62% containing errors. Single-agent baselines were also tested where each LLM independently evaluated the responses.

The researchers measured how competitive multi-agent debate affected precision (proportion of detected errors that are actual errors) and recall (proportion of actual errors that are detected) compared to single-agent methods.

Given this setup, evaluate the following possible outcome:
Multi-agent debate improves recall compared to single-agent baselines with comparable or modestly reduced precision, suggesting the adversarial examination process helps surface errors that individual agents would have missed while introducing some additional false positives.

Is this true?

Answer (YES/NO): NO